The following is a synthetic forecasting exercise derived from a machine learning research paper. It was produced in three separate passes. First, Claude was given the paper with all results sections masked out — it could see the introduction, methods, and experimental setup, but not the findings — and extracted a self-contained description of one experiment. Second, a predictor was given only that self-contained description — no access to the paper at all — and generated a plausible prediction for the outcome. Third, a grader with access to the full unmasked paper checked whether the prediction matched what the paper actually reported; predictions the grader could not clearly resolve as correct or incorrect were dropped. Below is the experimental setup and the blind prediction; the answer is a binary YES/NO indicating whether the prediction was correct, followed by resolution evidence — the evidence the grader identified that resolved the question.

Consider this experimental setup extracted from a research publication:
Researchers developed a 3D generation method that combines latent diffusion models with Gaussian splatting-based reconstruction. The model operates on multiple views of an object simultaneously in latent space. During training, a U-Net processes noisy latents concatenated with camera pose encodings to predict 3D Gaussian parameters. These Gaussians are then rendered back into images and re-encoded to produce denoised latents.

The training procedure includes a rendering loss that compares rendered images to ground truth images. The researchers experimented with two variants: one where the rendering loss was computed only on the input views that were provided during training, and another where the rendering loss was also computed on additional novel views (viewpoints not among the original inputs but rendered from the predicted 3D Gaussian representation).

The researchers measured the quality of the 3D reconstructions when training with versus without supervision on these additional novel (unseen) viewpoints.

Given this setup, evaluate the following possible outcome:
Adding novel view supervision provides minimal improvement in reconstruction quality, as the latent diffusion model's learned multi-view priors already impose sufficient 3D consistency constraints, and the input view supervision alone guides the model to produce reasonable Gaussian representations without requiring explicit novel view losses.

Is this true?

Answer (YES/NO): NO